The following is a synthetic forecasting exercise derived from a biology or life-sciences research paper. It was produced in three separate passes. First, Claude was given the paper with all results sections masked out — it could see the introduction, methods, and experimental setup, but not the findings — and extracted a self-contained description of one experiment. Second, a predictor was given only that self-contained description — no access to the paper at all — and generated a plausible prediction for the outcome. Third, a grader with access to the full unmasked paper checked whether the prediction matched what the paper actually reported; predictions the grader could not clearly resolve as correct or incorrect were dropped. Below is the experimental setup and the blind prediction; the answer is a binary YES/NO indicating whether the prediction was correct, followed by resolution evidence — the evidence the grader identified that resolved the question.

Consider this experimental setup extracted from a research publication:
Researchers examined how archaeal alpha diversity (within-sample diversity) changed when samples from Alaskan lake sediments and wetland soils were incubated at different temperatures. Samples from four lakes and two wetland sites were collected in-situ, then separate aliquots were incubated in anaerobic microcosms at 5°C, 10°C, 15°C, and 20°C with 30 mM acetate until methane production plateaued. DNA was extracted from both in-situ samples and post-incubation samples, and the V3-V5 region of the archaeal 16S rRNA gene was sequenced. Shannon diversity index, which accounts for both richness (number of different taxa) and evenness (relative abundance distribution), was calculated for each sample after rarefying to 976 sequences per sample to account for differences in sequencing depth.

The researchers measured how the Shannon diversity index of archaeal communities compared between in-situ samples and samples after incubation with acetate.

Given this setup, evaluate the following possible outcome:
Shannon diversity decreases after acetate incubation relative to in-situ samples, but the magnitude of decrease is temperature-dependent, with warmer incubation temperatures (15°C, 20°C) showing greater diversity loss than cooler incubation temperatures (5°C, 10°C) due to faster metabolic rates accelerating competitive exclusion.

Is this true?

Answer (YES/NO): NO